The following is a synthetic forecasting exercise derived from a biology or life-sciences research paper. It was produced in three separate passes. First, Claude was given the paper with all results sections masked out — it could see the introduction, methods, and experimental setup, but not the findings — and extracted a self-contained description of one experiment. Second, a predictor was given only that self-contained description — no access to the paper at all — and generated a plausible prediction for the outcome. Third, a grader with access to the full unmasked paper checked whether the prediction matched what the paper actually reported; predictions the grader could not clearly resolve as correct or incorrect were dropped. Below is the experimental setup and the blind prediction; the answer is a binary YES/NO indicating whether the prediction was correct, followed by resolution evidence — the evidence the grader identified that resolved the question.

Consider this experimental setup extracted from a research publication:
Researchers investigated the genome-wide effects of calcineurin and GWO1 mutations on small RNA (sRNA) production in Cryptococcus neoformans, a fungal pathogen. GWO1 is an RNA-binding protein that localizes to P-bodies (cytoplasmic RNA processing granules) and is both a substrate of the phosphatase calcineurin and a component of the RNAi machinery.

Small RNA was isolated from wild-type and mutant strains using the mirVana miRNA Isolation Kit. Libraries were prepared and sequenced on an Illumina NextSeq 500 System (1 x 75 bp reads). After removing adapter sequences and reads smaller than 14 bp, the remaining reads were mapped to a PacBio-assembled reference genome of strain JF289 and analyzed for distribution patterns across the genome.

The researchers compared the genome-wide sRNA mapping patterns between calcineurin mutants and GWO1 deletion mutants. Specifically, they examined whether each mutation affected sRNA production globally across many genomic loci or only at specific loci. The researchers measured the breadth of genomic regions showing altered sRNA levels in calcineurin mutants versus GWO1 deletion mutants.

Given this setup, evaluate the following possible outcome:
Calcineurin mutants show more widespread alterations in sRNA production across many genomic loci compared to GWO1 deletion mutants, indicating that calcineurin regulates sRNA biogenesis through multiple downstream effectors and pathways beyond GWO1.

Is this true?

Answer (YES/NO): NO